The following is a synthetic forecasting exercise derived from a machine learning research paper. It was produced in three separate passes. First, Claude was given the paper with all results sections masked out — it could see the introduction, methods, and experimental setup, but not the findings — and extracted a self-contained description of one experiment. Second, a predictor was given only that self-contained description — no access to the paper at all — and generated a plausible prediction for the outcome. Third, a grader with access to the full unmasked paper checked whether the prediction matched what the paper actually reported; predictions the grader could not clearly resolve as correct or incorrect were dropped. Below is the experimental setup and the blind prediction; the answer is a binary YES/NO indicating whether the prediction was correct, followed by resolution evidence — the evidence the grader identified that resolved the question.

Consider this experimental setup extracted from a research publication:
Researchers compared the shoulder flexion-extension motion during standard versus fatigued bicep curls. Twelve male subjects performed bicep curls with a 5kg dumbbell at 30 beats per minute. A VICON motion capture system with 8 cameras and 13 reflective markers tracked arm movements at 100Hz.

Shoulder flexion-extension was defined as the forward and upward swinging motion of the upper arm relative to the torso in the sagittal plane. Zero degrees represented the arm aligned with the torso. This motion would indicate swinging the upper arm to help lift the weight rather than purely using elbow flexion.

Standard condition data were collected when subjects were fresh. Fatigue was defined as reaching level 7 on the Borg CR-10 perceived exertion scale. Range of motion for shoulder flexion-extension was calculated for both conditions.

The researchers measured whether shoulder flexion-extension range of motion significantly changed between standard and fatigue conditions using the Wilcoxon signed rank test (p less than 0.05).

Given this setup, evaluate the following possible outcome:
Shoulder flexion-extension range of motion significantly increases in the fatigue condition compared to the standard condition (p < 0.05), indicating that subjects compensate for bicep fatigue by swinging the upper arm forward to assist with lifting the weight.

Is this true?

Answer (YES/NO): YES